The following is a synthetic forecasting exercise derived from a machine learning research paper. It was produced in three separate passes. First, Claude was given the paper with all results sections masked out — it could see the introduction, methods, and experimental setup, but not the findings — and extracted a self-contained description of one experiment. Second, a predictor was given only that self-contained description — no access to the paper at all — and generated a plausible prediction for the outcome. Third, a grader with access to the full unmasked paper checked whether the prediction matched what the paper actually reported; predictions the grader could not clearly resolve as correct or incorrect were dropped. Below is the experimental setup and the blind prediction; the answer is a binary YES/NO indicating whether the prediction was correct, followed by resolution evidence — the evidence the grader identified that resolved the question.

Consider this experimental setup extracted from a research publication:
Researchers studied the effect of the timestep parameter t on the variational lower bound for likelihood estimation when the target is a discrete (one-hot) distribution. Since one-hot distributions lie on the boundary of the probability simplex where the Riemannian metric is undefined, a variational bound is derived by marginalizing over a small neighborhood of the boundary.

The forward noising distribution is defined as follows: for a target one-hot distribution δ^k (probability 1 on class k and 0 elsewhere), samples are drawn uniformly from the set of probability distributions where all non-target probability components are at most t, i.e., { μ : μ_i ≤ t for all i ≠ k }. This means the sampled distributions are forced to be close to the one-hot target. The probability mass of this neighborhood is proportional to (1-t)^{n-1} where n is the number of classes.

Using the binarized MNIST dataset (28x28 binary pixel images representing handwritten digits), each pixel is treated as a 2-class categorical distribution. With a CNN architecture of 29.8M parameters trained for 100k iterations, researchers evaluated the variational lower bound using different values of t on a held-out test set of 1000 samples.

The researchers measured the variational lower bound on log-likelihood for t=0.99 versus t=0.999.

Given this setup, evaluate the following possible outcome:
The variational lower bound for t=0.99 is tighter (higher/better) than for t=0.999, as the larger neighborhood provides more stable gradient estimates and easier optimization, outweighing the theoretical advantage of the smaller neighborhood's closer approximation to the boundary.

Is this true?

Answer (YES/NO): NO